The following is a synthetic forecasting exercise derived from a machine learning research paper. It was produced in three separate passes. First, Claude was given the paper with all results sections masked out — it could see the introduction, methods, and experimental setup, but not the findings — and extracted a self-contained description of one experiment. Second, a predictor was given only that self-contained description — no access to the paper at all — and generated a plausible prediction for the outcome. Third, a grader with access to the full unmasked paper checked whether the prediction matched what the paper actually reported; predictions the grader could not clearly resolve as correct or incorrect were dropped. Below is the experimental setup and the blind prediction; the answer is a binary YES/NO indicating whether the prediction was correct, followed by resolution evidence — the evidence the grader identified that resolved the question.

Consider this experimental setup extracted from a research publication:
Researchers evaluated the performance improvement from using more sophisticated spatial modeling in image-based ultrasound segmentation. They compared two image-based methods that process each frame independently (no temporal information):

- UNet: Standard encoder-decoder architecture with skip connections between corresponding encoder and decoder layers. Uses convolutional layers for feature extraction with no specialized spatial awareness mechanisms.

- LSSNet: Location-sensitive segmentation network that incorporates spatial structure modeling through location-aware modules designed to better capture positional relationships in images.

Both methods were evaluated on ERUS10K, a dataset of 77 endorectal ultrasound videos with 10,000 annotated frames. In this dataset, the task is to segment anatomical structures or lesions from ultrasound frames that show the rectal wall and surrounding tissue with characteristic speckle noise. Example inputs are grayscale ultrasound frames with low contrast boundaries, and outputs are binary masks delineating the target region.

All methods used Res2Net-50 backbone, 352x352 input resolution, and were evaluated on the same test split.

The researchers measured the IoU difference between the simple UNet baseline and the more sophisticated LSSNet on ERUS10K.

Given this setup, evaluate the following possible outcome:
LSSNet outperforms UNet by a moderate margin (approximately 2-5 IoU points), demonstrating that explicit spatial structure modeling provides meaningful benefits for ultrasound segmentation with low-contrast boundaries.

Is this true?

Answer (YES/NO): YES